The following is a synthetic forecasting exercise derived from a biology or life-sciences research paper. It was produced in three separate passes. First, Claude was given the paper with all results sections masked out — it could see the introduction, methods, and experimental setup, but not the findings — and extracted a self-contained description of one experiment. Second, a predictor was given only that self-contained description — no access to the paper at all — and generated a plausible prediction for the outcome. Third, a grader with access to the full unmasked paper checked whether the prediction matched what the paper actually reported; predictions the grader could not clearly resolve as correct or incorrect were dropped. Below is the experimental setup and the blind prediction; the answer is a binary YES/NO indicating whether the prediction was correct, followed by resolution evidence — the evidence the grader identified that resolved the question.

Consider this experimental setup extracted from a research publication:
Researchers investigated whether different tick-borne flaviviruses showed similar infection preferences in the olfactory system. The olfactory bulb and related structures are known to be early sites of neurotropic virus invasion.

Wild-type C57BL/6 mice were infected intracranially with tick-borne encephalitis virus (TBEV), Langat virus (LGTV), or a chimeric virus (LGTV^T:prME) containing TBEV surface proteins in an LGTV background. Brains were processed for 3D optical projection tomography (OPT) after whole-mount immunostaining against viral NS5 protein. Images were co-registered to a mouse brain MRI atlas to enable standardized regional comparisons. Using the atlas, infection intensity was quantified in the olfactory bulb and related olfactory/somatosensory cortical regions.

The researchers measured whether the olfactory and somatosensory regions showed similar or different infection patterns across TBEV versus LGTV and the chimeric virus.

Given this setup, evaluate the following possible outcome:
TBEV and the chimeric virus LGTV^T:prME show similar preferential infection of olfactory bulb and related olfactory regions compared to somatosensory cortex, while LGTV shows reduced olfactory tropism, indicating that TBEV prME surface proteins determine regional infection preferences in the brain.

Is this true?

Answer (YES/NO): NO